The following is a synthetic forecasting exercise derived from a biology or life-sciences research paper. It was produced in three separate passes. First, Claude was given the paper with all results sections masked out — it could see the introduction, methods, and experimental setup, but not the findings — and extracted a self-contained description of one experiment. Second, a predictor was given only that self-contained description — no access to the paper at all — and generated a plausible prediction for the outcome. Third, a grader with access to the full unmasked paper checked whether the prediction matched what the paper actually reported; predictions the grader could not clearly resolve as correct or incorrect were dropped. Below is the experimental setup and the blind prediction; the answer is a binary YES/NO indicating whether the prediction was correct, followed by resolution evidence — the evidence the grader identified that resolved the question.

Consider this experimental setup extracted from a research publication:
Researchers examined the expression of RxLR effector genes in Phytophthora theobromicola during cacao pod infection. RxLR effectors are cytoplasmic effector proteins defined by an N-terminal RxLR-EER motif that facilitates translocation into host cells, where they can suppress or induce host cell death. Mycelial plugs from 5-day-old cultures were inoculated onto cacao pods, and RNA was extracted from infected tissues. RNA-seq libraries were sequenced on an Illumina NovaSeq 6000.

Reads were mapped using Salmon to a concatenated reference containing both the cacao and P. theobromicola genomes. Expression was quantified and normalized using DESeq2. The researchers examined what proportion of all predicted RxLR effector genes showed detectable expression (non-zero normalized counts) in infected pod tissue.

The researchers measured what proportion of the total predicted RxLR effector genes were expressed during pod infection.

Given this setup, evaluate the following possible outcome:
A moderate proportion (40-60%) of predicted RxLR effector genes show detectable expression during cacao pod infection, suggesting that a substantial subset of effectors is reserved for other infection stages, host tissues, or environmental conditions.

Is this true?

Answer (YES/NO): NO